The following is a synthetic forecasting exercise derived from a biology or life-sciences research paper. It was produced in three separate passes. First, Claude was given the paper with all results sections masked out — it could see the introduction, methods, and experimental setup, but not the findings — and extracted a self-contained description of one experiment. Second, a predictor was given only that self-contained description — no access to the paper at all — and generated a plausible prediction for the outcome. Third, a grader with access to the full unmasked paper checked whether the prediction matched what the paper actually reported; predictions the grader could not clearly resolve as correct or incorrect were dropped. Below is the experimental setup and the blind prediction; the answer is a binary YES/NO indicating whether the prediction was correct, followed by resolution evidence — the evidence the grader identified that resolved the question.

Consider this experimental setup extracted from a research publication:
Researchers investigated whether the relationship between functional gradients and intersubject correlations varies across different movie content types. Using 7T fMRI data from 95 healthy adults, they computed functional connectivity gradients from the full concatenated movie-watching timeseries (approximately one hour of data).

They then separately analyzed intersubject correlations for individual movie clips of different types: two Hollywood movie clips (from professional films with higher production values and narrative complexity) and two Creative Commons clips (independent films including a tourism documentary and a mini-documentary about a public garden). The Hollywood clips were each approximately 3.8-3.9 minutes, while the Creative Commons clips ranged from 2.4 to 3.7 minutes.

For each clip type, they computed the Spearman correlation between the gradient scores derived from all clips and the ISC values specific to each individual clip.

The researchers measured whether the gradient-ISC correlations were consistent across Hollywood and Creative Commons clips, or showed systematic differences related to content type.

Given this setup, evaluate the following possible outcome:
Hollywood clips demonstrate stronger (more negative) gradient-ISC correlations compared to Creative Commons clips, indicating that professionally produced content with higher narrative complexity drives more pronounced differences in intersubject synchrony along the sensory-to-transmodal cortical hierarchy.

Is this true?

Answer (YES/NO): NO